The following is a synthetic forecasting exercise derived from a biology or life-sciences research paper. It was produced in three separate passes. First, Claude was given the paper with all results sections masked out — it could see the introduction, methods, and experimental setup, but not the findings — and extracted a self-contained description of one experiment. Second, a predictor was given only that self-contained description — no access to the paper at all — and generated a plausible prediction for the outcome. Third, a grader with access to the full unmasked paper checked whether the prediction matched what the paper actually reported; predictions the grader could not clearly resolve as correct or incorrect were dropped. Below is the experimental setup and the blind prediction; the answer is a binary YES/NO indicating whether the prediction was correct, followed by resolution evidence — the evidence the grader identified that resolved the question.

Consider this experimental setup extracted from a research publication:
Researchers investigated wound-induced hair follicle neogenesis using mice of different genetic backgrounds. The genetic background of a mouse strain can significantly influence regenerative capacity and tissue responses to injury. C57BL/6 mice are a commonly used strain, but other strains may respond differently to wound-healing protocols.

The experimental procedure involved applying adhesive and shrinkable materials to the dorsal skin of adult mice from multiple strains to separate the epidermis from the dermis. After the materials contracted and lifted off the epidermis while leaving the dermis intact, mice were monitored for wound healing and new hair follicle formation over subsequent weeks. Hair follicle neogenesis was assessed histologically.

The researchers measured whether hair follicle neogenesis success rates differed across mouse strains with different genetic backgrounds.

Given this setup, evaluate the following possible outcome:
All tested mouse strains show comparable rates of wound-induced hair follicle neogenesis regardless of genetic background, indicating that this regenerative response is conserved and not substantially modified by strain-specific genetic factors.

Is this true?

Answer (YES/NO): YES